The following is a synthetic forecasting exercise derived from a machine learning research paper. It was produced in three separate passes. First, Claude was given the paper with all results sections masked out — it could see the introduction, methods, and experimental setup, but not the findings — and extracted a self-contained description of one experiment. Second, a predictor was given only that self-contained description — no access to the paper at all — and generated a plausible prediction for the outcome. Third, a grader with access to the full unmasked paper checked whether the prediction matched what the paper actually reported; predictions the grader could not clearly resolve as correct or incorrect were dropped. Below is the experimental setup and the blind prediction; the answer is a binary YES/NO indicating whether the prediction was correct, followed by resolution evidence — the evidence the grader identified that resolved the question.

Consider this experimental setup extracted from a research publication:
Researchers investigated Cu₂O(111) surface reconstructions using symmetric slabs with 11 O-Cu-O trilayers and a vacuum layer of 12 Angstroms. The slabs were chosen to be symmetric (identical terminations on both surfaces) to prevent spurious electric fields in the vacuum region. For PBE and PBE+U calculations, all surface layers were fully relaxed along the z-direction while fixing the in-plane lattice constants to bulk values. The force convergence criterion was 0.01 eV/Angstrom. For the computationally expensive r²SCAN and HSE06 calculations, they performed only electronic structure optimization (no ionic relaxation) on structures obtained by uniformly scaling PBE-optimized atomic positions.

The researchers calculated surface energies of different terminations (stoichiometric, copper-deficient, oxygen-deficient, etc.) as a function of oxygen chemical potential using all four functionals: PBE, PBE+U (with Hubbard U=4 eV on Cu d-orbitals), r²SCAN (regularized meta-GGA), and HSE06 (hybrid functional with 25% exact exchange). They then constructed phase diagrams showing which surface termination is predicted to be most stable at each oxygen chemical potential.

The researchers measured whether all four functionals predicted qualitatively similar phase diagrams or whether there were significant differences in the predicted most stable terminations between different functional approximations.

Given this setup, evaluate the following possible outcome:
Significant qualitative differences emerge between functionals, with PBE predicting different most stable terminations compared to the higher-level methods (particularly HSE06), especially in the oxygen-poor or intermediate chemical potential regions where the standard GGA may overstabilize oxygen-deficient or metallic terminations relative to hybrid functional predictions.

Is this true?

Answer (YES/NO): YES